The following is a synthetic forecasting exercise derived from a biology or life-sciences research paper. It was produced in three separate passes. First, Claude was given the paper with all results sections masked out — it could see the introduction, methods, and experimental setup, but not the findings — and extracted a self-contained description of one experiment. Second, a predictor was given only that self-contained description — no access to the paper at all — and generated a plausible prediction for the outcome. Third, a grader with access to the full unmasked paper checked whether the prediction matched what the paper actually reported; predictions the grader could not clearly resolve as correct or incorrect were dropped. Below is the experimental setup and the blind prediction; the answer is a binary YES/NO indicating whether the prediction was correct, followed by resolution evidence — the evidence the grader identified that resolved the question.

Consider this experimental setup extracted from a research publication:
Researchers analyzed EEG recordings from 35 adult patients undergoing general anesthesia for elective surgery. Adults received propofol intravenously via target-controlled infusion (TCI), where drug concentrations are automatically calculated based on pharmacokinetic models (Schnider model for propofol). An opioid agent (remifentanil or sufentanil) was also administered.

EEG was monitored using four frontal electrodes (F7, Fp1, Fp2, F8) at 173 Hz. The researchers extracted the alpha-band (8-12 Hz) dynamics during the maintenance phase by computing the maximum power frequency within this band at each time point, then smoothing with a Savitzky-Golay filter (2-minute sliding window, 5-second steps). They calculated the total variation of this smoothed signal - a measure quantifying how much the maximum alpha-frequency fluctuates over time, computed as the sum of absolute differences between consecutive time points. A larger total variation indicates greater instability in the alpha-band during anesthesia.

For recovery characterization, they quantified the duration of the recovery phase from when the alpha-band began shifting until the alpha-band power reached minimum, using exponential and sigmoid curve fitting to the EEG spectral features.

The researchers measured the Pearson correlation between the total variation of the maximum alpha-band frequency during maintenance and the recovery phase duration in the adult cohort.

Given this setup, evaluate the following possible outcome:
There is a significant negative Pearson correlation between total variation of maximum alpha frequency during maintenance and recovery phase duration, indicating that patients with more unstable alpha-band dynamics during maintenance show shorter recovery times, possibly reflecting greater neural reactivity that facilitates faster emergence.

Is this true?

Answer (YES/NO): NO